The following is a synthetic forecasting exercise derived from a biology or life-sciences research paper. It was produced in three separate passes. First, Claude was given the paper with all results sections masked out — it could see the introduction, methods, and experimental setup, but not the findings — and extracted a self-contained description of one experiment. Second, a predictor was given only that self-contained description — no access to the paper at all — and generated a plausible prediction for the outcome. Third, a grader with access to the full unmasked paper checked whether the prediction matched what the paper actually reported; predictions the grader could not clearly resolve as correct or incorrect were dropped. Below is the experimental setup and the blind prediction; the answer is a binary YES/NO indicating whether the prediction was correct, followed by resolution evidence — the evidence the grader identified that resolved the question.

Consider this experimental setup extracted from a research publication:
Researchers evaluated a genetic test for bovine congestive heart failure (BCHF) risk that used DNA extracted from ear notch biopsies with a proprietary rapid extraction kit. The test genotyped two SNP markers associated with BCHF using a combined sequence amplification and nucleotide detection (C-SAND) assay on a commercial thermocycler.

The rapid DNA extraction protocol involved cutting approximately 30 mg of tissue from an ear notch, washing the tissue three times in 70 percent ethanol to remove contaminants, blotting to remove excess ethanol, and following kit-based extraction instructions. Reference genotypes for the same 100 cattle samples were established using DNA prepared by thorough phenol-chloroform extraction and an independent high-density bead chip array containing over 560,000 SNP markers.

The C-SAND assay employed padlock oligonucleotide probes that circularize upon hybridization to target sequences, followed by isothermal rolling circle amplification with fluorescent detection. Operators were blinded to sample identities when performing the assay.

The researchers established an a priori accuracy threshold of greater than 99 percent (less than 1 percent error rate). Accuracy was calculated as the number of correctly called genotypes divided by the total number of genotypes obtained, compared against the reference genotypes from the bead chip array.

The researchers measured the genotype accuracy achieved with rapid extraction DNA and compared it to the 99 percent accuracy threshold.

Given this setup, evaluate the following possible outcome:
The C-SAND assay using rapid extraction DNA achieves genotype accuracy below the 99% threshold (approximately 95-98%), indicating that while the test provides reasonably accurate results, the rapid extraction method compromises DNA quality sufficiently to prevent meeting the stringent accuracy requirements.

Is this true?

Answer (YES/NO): NO